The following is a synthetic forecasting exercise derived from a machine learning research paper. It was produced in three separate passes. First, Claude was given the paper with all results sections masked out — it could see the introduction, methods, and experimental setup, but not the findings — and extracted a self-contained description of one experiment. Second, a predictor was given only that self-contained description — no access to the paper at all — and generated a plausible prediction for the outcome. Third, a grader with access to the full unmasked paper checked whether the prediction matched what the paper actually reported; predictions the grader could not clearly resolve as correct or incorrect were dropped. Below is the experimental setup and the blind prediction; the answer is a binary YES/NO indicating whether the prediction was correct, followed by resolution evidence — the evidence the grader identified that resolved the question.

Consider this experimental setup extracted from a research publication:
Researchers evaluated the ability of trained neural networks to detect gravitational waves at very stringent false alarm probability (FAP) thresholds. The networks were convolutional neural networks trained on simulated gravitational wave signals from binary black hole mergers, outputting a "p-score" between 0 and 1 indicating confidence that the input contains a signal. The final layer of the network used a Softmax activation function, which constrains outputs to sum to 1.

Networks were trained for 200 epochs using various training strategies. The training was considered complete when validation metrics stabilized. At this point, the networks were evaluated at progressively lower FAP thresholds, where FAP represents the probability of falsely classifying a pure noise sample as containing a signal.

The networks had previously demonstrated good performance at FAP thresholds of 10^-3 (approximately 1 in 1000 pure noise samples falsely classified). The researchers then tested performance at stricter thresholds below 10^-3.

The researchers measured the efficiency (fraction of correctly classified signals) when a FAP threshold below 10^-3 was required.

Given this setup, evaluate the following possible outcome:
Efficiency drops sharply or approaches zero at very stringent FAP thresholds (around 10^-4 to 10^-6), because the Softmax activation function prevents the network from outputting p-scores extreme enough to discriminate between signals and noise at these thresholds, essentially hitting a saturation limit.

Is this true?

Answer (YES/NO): YES